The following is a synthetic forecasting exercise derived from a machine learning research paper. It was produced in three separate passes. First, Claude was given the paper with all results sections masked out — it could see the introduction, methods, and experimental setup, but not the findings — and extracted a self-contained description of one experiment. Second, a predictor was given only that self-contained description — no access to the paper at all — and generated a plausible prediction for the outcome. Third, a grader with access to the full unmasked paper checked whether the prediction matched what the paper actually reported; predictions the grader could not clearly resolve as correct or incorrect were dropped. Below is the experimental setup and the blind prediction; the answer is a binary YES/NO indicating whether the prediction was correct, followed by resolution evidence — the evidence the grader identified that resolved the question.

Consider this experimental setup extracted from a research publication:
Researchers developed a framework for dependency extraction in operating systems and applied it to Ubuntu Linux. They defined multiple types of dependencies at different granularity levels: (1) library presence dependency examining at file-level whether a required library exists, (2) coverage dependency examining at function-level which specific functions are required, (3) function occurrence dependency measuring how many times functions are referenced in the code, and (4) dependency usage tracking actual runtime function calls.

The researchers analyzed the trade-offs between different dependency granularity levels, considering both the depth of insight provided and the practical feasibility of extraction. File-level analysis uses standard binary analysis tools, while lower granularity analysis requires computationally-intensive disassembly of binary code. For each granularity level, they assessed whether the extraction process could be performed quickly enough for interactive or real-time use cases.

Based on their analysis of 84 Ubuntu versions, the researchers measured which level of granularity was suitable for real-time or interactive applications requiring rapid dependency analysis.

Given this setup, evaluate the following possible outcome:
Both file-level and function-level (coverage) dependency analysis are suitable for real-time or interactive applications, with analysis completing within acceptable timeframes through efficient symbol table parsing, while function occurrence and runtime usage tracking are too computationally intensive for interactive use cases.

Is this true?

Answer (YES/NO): NO